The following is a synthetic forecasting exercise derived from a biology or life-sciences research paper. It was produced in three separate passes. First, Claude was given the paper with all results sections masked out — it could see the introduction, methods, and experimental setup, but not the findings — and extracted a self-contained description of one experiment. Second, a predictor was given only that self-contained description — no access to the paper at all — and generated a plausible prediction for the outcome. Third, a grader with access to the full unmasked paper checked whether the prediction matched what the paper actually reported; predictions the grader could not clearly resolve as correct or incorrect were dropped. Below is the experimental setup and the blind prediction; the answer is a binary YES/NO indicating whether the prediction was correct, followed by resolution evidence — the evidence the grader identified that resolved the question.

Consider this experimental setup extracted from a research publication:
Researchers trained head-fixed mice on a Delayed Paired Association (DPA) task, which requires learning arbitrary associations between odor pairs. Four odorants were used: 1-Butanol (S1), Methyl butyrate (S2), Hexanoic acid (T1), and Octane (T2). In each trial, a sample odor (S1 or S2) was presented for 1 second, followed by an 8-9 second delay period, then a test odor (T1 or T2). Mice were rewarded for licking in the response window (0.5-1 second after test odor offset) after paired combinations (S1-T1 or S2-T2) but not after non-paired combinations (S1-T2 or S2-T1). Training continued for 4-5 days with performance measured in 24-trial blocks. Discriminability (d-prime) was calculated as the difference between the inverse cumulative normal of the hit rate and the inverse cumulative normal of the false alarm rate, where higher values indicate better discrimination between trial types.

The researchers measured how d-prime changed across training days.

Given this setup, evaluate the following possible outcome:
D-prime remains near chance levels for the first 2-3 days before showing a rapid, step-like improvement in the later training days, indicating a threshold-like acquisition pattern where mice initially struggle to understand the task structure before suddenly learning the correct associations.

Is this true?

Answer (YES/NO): NO